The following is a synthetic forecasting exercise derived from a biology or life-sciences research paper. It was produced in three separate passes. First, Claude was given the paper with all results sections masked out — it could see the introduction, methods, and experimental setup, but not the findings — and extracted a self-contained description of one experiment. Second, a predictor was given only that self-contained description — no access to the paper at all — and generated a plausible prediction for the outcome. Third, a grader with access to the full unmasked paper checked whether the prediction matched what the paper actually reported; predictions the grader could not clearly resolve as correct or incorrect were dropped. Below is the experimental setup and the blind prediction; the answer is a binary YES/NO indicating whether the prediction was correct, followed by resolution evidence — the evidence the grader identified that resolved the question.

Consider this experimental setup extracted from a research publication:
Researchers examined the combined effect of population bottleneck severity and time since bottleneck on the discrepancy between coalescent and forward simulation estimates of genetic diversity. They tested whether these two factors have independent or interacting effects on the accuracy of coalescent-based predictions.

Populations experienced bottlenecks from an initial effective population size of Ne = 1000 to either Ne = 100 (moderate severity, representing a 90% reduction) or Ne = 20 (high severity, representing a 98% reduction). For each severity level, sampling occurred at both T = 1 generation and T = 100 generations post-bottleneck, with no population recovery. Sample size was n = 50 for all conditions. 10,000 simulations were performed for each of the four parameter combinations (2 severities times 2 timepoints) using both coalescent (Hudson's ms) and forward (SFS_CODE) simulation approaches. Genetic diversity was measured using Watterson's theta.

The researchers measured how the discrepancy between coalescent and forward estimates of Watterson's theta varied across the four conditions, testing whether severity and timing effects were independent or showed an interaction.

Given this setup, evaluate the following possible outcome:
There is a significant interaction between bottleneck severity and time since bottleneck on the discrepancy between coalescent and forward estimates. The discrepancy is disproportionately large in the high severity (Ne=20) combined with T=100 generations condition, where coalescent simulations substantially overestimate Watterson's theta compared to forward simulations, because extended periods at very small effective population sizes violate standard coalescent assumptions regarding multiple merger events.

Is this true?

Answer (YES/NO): NO